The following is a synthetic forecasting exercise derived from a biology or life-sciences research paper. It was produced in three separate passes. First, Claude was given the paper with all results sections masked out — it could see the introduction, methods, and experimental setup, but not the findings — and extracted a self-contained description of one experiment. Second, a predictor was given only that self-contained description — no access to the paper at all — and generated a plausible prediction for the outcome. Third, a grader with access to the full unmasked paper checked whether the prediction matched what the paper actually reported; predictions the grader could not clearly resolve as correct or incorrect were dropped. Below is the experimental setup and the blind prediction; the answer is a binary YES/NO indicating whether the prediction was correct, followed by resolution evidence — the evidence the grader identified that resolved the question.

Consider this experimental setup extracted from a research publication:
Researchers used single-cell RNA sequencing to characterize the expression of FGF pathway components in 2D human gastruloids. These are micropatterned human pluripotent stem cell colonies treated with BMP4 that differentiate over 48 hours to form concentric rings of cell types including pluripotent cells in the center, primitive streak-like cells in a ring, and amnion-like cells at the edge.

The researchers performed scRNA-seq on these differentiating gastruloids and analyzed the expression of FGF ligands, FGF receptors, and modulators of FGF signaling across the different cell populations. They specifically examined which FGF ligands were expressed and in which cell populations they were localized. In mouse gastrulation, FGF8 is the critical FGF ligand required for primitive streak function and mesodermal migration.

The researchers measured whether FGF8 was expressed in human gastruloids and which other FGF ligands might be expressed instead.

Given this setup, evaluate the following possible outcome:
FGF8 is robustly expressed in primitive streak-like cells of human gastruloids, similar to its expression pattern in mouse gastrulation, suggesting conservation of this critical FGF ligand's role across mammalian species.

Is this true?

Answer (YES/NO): NO